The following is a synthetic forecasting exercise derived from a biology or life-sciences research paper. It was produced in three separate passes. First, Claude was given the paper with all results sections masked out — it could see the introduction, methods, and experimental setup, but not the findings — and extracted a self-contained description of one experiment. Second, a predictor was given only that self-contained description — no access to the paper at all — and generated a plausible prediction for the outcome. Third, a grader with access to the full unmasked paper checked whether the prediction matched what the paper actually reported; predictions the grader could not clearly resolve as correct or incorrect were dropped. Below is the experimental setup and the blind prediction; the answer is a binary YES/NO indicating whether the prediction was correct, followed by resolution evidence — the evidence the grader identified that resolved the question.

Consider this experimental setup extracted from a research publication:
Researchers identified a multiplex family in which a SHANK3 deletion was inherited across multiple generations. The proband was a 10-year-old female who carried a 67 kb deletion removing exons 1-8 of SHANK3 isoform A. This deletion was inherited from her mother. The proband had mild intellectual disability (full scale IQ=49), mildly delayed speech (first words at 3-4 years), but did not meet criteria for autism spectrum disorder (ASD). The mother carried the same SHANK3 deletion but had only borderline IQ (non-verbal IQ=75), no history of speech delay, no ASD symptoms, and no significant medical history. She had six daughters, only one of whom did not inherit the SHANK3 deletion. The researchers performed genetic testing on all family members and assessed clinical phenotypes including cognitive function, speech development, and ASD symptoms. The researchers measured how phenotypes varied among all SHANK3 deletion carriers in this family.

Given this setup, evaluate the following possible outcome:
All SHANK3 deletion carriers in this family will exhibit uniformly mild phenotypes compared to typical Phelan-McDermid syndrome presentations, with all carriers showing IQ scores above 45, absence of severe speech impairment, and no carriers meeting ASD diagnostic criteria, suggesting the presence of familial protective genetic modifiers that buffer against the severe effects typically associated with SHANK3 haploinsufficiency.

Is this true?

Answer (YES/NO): NO